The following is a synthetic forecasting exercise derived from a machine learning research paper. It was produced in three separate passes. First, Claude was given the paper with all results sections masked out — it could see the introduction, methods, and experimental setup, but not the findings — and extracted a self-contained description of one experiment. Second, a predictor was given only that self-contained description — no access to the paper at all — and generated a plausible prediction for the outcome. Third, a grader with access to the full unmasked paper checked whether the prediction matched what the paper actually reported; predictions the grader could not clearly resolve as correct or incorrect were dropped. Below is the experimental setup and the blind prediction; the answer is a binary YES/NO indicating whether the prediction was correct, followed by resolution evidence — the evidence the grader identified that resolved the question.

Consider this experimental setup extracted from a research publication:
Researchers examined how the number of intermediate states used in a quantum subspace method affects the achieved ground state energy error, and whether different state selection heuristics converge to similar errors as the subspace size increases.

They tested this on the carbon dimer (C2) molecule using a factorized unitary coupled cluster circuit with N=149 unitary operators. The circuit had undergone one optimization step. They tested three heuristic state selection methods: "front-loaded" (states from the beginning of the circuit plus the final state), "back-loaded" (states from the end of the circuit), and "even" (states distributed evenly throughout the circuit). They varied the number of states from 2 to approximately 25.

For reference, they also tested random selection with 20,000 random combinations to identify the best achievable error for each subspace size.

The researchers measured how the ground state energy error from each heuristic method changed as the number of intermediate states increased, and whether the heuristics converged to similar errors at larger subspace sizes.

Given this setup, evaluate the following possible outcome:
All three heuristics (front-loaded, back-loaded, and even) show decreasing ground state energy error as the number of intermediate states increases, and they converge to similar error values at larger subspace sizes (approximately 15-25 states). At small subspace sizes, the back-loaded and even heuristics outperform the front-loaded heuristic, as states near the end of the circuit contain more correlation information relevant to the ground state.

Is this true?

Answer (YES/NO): NO